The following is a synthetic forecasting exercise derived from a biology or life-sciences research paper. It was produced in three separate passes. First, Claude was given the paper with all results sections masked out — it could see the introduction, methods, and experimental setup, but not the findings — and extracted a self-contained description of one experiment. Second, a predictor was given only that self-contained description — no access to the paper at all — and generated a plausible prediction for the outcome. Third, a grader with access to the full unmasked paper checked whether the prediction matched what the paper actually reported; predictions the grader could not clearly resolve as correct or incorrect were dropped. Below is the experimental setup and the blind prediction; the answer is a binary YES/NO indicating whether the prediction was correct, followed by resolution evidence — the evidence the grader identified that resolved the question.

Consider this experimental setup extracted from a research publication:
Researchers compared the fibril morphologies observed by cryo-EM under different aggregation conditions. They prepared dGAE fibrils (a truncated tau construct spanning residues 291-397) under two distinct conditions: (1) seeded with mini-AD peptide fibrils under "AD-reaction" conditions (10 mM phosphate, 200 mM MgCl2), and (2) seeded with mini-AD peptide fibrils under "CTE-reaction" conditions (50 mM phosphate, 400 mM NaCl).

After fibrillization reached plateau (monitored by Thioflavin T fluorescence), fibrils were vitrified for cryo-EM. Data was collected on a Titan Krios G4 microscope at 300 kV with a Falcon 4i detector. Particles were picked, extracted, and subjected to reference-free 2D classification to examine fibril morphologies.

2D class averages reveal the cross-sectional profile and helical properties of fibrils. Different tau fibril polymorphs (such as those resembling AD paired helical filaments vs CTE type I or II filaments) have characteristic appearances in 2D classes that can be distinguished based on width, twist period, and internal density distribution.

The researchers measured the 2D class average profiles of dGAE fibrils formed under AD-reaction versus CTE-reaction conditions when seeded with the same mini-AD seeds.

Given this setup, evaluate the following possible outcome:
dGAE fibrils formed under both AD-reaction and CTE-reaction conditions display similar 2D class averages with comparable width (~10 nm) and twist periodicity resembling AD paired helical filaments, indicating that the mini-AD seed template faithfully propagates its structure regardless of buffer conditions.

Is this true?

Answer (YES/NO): NO